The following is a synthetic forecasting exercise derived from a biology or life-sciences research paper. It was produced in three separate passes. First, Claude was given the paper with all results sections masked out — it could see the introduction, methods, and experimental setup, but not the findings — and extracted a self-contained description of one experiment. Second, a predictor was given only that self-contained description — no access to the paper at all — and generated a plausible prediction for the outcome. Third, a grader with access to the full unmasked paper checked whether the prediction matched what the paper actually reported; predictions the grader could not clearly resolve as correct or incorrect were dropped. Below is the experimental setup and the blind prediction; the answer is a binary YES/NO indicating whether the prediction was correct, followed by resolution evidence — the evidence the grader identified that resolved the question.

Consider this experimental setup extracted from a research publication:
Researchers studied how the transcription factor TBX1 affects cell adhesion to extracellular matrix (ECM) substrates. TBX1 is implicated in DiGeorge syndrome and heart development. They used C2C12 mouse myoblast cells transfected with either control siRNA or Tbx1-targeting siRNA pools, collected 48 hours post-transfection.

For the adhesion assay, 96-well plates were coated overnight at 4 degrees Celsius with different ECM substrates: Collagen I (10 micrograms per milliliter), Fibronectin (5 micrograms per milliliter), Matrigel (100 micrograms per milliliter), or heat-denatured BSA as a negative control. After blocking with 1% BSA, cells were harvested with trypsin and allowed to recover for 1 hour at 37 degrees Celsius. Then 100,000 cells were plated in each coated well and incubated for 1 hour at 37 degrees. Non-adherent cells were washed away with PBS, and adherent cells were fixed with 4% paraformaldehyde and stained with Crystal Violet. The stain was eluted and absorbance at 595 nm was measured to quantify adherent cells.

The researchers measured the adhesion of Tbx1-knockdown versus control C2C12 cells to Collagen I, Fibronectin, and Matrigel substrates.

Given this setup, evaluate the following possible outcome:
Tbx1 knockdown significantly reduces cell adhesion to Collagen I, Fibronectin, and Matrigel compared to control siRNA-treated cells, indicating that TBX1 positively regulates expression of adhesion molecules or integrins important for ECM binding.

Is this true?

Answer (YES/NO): NO